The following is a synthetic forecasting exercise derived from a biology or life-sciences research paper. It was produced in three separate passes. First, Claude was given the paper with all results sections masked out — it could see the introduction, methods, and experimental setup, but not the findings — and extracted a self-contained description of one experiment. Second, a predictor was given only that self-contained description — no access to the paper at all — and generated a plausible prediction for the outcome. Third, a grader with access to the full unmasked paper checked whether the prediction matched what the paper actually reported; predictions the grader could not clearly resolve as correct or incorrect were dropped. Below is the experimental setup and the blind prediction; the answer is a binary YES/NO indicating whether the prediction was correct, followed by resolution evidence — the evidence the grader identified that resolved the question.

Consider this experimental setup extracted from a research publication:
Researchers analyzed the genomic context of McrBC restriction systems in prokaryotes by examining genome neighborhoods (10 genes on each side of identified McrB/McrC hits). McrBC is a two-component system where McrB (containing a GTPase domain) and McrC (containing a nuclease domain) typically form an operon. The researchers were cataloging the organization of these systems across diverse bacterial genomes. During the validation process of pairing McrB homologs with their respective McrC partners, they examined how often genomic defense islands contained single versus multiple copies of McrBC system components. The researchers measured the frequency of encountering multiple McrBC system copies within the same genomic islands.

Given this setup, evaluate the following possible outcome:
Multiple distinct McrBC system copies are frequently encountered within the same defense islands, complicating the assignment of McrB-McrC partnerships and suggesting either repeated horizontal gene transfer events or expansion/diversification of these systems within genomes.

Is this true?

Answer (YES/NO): YES